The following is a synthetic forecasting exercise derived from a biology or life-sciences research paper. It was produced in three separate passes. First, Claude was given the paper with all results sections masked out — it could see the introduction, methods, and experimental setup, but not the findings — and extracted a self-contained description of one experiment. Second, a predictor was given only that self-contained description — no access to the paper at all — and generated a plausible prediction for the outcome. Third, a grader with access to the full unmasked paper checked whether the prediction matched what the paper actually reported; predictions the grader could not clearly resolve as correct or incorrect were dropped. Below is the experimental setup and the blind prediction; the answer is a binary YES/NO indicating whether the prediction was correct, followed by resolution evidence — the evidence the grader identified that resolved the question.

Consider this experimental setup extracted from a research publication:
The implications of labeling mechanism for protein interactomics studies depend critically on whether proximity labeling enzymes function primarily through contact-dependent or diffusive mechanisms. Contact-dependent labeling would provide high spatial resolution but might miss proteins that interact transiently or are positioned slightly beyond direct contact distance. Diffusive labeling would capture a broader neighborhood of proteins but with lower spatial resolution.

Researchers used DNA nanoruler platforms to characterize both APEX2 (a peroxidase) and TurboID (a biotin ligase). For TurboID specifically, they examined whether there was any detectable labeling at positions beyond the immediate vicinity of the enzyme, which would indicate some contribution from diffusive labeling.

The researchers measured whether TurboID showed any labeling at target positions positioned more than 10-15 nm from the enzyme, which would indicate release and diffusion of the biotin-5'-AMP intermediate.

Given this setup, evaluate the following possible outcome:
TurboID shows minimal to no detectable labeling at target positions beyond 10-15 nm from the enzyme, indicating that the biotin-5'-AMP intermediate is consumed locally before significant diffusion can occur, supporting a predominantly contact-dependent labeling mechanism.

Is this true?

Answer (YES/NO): YES